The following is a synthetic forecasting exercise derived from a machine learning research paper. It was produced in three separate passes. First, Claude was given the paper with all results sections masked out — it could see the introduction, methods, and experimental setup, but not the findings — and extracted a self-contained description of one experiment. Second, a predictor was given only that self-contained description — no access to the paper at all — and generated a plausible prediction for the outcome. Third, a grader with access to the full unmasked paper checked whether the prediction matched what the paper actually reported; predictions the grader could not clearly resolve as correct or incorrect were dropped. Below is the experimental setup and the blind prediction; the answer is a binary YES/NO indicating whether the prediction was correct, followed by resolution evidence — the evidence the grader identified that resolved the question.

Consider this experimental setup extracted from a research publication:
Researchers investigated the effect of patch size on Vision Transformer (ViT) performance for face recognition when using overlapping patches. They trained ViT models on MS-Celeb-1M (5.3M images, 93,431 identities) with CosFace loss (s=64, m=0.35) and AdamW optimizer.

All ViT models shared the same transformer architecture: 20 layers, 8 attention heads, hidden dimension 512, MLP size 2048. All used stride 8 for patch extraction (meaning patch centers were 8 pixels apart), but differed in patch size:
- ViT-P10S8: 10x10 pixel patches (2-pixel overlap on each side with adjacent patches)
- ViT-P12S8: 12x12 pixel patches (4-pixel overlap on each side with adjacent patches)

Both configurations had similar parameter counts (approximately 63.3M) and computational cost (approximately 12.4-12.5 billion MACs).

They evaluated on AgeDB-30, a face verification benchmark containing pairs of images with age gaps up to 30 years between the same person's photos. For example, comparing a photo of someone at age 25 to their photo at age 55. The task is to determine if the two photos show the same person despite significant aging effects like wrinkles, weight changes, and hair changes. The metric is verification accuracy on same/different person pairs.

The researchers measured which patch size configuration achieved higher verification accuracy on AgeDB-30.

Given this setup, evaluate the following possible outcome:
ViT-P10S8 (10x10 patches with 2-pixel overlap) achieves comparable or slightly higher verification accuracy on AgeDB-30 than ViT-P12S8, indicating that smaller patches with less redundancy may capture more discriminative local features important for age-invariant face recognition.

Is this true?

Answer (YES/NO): NO